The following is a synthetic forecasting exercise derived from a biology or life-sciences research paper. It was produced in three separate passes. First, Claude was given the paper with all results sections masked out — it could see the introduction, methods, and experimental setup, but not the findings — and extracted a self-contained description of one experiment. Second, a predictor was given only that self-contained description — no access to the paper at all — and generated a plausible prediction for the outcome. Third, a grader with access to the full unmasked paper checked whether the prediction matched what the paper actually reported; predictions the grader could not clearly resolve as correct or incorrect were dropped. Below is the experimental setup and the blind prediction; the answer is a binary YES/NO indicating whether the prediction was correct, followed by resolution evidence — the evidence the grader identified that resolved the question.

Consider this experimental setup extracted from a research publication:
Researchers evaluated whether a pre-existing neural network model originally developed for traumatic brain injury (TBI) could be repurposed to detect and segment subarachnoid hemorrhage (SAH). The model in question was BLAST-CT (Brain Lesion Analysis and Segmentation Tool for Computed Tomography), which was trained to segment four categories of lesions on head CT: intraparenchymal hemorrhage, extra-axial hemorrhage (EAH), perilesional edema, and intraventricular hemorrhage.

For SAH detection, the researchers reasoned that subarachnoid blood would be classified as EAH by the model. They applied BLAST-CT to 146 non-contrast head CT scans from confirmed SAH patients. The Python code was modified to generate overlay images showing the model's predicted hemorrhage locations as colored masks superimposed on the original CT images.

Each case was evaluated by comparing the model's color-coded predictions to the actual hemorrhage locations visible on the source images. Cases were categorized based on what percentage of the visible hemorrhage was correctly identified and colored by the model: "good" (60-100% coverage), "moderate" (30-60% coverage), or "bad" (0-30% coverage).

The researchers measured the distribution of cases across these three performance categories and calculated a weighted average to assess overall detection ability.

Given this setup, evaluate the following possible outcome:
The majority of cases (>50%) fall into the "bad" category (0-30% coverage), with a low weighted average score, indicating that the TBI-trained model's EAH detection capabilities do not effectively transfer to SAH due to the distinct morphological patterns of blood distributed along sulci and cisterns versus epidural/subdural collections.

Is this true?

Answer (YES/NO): NO